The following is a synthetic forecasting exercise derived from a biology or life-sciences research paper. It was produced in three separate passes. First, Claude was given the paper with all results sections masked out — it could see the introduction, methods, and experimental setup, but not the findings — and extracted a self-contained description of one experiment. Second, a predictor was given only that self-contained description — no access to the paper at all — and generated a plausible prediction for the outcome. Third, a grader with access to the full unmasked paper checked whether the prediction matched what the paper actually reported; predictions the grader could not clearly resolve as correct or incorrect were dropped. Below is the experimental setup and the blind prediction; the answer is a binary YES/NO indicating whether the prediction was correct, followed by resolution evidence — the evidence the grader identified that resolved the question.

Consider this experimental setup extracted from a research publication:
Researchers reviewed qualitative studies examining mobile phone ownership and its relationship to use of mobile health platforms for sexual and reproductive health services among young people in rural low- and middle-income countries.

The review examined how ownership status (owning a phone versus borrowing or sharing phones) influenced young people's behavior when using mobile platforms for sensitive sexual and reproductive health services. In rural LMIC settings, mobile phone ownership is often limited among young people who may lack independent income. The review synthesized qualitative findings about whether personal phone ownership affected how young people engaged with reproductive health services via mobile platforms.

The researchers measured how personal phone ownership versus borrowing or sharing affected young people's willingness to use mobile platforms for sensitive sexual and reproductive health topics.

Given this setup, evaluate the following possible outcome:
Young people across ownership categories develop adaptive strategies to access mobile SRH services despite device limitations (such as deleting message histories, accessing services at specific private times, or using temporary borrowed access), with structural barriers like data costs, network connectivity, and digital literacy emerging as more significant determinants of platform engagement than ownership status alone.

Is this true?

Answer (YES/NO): NO